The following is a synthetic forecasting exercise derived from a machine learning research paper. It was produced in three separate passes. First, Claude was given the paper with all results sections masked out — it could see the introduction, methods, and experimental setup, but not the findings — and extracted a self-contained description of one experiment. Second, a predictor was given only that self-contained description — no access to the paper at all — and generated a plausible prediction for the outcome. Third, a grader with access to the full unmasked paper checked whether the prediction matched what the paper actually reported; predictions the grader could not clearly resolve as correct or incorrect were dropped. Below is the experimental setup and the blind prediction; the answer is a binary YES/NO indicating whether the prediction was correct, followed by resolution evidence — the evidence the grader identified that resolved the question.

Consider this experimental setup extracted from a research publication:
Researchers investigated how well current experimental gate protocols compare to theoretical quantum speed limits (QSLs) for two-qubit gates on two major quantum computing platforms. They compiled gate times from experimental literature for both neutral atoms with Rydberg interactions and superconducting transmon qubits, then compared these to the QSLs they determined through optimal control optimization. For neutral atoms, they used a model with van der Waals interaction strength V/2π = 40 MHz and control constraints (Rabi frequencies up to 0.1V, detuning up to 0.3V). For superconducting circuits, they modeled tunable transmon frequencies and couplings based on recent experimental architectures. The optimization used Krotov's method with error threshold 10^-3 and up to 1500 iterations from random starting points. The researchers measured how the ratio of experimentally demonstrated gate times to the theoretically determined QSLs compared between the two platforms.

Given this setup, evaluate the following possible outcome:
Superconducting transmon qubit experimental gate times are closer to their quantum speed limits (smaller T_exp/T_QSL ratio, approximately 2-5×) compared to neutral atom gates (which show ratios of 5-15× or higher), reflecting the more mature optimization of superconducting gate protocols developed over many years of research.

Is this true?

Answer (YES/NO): NO